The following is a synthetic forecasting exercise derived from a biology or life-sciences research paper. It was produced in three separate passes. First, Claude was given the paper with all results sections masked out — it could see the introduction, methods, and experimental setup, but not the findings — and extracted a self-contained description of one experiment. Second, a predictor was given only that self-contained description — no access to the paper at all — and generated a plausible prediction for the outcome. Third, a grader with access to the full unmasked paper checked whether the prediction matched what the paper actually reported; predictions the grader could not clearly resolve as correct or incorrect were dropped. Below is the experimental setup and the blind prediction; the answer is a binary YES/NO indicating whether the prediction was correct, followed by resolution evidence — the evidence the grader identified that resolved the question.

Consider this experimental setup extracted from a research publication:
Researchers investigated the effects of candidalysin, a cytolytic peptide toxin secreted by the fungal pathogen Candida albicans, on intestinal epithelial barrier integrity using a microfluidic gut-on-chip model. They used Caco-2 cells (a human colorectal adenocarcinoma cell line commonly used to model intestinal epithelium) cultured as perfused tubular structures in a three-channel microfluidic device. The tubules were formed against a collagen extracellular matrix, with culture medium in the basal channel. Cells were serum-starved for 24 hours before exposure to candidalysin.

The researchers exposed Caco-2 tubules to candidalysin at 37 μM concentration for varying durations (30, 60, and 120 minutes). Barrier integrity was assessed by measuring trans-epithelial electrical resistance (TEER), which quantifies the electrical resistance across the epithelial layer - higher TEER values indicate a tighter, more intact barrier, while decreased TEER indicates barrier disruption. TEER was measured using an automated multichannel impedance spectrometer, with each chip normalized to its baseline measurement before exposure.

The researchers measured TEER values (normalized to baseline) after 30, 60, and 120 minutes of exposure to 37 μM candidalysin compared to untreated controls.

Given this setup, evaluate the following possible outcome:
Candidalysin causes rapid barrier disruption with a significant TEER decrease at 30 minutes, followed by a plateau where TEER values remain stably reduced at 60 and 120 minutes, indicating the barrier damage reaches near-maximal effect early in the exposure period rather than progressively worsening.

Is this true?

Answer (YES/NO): NO